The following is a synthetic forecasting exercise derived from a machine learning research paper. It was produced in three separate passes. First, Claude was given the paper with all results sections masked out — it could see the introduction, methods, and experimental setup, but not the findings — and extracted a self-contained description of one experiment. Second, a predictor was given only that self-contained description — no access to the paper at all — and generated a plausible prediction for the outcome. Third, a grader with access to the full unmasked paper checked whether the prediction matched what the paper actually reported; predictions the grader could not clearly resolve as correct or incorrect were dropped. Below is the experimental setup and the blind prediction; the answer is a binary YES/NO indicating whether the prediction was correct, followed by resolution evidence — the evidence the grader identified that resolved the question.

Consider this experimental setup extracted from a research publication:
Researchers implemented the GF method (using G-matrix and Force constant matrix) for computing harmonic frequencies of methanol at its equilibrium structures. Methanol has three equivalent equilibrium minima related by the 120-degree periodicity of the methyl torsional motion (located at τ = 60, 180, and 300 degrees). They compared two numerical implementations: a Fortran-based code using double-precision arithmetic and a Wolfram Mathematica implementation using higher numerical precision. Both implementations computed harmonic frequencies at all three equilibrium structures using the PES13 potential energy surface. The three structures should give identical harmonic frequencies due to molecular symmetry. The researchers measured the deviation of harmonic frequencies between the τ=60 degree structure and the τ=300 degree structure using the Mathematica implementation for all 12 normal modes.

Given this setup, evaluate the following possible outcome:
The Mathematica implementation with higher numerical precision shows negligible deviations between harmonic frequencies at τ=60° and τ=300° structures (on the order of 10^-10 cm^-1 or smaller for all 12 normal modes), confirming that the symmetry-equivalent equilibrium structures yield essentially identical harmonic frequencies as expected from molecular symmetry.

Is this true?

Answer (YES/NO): YES